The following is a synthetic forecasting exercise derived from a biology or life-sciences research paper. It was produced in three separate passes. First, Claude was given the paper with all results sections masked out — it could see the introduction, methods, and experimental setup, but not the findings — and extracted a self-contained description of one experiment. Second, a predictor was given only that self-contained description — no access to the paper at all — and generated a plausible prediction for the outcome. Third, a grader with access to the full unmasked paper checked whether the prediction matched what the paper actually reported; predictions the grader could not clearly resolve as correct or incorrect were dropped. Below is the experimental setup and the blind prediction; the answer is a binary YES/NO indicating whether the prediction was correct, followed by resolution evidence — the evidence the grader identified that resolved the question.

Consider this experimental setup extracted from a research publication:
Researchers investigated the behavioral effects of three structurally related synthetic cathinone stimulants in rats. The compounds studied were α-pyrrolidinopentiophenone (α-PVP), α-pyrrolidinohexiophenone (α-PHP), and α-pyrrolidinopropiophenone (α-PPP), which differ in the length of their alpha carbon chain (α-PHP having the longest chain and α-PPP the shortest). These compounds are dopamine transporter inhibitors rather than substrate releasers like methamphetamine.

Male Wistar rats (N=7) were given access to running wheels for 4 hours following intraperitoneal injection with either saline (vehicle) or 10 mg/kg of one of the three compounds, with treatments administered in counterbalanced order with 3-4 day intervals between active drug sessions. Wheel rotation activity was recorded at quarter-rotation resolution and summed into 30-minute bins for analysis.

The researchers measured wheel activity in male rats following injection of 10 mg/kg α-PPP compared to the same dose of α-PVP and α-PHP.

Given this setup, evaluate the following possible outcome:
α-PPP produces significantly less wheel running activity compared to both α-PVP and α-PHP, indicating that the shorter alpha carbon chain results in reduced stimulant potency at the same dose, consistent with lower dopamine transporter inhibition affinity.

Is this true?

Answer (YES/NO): NO